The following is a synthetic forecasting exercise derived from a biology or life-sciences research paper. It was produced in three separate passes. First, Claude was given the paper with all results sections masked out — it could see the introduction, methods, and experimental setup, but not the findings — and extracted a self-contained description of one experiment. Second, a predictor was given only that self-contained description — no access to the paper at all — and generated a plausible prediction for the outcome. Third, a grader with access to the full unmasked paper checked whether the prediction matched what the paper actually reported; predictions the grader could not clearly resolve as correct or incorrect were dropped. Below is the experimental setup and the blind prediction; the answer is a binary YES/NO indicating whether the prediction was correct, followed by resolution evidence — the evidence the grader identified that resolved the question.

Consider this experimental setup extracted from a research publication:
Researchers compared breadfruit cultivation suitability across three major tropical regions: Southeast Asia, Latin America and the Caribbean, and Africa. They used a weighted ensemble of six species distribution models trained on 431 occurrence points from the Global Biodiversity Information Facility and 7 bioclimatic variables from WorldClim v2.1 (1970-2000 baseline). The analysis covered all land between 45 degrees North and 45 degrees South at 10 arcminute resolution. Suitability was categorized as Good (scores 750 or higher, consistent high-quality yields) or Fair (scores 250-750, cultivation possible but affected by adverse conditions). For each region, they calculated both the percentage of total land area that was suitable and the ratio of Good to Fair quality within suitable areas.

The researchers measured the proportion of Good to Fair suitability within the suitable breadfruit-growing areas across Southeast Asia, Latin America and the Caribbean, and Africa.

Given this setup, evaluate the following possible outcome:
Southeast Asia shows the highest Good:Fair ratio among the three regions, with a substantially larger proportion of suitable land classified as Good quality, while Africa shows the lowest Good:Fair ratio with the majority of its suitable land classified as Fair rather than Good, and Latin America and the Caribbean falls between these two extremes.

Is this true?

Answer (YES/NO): NO